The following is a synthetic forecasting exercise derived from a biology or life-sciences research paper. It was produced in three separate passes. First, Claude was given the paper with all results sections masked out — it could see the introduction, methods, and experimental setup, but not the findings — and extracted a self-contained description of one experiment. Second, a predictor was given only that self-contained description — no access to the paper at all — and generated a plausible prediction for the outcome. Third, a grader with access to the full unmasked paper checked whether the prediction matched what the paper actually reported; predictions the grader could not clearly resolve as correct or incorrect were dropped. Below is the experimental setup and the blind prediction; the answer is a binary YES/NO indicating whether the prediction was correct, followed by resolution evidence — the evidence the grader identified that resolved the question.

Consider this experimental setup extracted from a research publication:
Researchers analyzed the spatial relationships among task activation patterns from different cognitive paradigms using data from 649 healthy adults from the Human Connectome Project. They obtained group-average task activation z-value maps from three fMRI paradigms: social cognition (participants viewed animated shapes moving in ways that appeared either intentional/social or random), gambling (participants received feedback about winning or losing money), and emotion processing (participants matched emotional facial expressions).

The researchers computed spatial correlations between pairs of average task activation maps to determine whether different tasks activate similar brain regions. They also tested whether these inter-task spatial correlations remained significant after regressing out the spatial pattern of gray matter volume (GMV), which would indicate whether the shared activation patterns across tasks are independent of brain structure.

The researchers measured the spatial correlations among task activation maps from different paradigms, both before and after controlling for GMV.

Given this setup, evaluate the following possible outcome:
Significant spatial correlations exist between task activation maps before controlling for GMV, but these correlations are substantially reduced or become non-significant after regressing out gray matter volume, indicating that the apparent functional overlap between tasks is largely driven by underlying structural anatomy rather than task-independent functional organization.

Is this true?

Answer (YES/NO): NO